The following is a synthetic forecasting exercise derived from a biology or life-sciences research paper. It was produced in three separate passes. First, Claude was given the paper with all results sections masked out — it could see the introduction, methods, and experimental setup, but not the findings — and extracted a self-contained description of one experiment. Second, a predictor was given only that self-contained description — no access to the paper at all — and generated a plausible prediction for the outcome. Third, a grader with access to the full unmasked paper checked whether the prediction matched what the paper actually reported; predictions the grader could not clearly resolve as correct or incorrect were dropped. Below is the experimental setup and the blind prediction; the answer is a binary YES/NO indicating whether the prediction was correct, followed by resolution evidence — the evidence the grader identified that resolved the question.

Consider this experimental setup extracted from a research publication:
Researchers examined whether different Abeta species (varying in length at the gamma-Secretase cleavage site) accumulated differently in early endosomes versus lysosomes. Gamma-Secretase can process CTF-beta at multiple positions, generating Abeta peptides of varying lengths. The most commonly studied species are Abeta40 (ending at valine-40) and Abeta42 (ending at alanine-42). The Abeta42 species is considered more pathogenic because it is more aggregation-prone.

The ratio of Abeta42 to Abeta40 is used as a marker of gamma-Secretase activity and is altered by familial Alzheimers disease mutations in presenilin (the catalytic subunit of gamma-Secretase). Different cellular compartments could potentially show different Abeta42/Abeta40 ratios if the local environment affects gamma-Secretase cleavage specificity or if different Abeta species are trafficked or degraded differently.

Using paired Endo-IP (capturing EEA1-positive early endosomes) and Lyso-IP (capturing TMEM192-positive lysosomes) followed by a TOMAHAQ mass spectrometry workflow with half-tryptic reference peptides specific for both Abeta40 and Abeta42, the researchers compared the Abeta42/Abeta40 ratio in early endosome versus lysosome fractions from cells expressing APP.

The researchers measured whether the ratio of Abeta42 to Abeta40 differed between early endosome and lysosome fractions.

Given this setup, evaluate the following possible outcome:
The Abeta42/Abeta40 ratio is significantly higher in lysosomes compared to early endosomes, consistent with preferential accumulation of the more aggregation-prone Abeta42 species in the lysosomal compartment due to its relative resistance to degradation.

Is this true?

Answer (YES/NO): NO